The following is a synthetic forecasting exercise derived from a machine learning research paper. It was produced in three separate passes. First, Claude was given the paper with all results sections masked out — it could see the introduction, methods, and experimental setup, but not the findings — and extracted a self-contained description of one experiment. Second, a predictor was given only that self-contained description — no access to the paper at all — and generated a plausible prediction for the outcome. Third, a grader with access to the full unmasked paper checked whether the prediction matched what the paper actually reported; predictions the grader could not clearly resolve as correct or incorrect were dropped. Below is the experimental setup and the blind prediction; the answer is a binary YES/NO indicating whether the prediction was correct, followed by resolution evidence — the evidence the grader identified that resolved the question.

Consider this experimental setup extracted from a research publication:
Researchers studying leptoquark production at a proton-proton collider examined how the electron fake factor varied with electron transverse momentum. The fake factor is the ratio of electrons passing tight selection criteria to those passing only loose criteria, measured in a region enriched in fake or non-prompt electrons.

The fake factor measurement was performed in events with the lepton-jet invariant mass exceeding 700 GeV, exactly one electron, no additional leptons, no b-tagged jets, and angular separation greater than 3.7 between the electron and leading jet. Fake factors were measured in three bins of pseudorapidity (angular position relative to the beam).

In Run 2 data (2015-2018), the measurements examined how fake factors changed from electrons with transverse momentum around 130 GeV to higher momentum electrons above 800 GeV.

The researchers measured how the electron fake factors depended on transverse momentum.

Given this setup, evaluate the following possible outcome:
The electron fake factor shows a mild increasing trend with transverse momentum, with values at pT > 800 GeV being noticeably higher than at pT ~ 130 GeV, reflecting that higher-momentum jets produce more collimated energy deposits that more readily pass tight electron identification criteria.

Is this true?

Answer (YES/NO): NO